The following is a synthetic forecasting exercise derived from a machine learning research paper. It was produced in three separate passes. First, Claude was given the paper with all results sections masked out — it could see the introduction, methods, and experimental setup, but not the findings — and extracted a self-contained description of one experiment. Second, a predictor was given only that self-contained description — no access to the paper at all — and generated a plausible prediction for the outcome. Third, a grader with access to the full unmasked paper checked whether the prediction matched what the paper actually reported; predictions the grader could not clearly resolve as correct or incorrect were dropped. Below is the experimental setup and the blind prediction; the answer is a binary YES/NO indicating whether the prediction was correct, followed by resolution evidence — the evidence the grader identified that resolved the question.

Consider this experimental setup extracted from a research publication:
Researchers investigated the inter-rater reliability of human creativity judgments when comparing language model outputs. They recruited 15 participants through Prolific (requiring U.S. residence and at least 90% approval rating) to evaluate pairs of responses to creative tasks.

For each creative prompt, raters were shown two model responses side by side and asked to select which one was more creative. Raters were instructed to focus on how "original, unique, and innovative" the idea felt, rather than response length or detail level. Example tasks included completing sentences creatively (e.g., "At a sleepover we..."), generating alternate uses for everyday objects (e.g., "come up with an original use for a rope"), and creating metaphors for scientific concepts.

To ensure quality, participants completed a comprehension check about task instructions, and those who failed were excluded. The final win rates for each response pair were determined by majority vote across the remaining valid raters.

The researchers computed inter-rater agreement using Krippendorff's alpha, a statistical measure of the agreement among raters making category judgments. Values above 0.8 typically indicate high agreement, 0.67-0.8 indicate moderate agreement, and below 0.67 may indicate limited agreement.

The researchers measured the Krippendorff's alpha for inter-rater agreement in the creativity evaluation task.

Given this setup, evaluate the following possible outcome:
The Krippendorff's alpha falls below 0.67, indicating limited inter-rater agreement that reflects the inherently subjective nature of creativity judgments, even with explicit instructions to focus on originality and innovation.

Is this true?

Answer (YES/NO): NO